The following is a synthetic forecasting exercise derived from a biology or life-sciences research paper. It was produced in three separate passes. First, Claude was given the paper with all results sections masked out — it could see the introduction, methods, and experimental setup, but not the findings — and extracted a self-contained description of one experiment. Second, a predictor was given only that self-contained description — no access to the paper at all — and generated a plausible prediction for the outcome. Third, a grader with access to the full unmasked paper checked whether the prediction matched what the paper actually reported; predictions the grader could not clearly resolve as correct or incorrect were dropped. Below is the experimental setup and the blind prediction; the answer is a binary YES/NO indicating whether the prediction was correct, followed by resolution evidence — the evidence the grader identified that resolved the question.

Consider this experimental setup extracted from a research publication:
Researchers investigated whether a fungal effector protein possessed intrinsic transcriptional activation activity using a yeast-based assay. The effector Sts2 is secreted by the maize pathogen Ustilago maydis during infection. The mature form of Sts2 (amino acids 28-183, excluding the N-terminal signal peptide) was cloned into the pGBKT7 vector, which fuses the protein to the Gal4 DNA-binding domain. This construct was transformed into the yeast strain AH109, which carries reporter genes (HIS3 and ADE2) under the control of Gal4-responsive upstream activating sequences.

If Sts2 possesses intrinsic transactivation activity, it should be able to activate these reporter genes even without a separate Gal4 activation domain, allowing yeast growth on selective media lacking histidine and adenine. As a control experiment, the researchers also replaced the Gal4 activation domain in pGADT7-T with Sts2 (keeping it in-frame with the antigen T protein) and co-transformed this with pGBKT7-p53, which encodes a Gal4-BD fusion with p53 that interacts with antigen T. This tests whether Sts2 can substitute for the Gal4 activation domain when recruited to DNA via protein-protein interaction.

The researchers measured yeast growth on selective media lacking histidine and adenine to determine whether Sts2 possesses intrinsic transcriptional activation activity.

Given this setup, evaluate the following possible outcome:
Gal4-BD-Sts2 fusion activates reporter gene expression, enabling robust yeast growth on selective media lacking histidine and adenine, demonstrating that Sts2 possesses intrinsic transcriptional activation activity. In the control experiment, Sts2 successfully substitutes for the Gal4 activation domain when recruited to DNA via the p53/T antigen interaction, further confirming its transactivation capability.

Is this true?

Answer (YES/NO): YES